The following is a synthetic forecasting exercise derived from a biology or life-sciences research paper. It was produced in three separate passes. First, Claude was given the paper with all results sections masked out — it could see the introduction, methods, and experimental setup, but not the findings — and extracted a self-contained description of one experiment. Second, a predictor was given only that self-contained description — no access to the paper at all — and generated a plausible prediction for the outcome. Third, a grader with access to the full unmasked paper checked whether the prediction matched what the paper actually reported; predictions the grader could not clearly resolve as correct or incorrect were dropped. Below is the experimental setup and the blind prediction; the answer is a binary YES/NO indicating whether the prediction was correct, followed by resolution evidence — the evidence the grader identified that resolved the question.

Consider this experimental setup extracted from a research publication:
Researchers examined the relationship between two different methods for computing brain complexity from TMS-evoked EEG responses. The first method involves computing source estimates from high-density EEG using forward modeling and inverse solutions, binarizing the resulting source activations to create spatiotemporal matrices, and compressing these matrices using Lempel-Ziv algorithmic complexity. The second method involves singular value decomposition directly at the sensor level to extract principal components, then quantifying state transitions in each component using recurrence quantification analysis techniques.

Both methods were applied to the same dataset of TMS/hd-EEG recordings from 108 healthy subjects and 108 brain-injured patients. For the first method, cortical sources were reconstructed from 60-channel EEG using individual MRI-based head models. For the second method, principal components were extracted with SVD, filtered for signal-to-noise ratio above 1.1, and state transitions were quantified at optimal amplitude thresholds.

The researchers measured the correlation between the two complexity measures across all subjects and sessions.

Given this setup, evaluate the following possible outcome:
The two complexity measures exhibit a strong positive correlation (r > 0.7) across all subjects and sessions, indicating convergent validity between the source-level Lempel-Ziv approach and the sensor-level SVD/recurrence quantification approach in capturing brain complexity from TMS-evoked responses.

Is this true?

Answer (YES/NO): YES